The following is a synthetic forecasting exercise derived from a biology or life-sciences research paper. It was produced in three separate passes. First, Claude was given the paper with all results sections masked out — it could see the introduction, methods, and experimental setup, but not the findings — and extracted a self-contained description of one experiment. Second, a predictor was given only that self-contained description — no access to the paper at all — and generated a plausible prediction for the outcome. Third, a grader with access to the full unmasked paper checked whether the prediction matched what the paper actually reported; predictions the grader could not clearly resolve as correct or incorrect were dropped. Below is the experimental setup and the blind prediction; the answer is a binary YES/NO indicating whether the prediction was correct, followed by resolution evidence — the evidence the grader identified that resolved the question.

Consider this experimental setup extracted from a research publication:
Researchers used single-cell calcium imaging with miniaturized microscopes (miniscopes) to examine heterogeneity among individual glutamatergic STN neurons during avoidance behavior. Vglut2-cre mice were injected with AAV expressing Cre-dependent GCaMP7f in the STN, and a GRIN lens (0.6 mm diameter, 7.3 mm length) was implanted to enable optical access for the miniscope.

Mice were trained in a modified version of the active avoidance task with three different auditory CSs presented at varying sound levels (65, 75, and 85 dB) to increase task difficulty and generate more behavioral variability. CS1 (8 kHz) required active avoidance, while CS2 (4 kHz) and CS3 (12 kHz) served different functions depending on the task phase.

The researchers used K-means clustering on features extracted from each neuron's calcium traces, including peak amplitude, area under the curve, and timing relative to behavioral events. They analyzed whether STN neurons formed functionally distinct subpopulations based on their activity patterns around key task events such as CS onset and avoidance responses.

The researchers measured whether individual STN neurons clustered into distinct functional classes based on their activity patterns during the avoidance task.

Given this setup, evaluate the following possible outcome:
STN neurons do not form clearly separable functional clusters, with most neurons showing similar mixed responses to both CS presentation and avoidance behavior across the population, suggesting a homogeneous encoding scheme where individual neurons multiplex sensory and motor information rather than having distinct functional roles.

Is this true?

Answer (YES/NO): NO